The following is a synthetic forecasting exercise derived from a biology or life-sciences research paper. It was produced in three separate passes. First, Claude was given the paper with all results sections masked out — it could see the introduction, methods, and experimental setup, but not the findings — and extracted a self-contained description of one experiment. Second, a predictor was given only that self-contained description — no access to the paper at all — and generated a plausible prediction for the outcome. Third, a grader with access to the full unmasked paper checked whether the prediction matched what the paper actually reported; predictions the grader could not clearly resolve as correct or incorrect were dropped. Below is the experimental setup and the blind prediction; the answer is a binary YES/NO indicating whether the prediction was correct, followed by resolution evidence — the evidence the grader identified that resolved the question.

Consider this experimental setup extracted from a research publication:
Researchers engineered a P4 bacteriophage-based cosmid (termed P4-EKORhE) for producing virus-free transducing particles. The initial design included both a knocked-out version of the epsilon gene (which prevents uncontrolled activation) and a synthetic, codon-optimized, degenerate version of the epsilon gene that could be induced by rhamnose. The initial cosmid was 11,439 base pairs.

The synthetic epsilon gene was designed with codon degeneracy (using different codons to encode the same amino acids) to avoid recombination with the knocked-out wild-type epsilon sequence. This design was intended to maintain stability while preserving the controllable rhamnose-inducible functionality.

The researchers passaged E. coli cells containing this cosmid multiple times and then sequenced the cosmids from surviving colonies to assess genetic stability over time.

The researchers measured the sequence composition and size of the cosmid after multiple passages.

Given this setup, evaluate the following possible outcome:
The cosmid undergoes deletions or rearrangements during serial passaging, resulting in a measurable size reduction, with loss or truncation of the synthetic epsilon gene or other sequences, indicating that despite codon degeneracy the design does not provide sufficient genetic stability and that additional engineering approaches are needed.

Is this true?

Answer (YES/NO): NO